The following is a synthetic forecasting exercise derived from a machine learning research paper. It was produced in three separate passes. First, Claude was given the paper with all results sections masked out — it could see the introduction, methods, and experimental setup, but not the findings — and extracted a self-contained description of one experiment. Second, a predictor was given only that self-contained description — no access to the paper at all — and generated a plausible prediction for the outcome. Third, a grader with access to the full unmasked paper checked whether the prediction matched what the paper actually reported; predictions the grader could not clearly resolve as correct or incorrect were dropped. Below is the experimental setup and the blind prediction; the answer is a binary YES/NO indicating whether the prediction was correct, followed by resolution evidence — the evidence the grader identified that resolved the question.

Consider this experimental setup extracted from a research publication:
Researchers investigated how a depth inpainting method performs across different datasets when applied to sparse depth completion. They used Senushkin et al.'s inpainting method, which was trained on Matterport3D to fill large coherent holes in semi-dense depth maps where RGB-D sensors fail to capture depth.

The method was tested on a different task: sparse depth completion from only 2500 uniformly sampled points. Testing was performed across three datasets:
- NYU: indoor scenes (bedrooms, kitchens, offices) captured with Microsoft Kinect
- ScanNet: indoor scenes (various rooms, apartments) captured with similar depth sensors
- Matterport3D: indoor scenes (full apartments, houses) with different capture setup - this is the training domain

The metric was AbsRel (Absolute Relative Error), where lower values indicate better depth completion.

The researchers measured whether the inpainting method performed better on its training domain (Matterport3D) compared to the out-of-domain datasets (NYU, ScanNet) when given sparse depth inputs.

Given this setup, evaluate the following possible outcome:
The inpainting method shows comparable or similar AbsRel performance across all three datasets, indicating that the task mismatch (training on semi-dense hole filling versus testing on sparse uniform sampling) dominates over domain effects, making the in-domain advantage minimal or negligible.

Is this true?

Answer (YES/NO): YES